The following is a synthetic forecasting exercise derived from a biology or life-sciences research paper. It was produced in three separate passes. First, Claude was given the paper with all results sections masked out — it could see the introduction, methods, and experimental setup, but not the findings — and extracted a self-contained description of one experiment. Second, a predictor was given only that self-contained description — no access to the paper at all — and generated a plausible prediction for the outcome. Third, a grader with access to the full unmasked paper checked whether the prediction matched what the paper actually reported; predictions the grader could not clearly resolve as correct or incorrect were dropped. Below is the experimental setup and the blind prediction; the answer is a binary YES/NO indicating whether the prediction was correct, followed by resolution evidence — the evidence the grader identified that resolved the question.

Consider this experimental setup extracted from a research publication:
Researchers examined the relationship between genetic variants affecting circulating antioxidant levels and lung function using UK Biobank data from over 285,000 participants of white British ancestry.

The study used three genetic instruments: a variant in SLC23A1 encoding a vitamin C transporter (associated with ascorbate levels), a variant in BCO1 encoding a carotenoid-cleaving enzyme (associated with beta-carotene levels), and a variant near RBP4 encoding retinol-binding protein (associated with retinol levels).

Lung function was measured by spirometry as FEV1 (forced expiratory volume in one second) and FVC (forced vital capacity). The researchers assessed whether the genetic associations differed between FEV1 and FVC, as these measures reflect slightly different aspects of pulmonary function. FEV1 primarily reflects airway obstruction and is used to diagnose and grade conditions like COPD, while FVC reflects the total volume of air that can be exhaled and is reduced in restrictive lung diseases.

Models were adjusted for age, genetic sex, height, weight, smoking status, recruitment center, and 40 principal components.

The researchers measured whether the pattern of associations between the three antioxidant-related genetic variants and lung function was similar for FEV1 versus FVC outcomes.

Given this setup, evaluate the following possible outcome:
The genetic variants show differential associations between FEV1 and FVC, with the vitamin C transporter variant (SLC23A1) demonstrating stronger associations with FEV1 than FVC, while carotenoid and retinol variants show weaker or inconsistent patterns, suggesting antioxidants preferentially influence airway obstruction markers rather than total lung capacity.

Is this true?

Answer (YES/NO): NO